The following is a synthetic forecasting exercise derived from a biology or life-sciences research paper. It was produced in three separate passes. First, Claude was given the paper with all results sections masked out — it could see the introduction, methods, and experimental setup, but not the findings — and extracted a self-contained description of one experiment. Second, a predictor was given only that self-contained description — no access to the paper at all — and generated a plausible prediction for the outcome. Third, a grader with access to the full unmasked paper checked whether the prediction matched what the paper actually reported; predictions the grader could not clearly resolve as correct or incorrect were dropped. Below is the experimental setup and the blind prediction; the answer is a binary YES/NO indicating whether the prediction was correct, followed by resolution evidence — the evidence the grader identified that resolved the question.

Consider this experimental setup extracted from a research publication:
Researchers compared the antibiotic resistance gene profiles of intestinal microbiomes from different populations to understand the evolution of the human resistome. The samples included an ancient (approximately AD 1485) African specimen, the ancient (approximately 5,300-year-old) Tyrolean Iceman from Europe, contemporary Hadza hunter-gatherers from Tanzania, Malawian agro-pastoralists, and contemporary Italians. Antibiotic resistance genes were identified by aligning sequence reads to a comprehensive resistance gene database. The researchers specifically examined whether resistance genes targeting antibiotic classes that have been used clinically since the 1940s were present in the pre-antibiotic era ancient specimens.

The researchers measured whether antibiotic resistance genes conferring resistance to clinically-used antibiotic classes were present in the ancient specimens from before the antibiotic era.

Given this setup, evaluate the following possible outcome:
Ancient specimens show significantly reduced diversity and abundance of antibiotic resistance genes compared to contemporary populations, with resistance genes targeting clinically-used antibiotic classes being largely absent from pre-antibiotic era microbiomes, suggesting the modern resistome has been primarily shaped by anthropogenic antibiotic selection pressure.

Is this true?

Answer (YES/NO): NO